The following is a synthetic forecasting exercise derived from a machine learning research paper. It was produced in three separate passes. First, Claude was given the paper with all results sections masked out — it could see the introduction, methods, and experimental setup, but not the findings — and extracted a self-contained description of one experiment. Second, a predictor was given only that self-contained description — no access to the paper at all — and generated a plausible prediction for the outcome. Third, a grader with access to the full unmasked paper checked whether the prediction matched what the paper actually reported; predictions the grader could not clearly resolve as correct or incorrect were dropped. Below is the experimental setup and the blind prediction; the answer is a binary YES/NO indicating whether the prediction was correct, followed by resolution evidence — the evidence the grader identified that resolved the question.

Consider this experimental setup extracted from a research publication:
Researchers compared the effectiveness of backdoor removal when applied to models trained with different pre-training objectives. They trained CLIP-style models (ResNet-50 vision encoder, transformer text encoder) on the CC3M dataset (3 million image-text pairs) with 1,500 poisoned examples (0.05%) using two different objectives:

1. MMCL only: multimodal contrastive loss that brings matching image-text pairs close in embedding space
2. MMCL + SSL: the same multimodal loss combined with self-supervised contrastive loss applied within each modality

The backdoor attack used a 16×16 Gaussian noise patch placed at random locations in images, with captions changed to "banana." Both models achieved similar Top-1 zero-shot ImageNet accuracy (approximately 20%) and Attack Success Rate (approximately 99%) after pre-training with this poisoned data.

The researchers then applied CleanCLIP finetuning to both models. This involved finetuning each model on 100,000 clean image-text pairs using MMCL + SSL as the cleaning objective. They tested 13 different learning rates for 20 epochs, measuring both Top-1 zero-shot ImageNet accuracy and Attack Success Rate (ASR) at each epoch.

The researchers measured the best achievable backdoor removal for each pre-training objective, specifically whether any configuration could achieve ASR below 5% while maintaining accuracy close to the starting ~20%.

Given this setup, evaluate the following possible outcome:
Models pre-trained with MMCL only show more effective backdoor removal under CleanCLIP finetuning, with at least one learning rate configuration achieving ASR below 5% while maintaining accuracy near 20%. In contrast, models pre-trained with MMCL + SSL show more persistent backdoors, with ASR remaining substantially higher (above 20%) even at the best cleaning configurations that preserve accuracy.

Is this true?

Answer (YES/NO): YES